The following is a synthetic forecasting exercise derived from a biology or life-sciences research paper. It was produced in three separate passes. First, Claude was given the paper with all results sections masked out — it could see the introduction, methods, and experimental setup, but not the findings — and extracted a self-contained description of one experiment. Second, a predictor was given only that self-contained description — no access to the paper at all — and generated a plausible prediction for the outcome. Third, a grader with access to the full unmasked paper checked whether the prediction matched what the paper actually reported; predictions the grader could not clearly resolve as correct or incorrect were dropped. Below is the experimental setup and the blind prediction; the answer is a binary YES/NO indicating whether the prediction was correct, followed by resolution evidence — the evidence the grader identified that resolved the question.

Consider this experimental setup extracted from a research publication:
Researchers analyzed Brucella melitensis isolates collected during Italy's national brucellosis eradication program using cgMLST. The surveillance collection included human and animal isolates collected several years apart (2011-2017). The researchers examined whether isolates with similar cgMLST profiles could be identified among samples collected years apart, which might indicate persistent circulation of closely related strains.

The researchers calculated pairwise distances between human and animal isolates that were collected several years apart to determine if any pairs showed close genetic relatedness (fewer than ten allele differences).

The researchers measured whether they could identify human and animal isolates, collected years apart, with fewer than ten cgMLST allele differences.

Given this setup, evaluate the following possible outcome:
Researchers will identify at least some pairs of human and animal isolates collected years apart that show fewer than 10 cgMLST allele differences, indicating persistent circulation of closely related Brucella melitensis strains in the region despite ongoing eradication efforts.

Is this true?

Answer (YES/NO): YES